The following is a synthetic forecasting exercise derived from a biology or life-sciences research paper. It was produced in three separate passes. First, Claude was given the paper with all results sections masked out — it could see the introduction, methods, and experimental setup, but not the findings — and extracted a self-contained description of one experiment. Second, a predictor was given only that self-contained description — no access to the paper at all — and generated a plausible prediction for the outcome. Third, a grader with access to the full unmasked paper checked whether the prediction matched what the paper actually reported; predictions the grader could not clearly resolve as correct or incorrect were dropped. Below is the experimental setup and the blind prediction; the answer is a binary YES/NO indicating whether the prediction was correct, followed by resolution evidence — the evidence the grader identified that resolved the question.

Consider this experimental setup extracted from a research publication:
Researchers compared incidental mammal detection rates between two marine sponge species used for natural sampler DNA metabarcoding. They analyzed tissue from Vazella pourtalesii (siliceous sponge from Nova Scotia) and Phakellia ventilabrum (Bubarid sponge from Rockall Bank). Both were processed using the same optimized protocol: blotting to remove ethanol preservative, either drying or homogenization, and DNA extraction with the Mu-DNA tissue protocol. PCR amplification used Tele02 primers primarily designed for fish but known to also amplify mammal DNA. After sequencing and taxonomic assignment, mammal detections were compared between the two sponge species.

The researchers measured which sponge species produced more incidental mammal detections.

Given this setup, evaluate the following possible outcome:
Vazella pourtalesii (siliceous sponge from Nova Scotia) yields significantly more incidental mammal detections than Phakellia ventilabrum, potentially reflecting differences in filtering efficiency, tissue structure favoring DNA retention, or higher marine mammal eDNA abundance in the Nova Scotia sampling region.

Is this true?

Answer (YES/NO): YES